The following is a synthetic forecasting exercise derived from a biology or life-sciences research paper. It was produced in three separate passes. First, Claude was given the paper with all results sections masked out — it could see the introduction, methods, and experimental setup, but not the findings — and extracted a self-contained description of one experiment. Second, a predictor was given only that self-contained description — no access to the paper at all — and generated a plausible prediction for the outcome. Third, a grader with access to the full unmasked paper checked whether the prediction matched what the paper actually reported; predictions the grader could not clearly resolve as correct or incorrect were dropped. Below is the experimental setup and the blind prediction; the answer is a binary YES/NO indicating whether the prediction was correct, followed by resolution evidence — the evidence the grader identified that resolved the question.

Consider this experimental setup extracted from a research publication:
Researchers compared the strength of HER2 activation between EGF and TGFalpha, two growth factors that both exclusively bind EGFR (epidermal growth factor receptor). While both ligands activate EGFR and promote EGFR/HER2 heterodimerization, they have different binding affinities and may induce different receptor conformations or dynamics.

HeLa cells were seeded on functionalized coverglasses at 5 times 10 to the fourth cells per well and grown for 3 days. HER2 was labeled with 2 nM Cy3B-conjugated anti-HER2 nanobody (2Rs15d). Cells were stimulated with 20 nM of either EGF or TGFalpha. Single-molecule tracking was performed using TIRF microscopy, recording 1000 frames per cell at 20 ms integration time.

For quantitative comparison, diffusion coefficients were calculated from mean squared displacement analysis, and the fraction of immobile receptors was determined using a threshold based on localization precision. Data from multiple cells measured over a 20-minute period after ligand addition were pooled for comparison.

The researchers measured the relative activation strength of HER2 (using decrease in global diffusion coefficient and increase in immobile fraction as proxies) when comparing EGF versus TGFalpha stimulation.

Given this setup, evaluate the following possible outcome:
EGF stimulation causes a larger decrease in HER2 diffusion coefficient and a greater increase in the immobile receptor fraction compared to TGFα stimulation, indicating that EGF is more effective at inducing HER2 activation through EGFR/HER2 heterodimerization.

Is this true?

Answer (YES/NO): YES